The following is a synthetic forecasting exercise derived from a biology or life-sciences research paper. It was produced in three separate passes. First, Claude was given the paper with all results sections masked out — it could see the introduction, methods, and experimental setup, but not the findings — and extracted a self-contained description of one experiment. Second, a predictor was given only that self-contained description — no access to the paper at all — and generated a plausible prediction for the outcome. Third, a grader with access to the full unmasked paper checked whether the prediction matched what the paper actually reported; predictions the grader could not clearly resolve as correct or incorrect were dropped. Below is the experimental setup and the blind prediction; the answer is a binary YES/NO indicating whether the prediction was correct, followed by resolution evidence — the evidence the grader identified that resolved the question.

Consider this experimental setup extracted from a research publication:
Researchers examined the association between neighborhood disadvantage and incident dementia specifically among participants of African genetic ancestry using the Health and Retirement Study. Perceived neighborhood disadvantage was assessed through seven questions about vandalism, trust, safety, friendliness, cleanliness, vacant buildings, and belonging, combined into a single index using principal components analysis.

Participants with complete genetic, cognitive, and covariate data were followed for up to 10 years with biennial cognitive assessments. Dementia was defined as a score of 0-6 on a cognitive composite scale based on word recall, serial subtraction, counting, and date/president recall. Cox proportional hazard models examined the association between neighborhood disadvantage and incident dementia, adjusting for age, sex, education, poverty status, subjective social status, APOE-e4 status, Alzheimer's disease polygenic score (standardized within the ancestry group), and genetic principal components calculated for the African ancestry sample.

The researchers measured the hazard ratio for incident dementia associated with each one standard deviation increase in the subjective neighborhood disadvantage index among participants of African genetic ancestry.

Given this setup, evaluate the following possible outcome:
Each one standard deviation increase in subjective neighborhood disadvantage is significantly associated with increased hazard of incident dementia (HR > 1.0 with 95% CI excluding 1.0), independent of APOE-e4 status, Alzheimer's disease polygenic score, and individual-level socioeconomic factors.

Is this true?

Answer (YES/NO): NO